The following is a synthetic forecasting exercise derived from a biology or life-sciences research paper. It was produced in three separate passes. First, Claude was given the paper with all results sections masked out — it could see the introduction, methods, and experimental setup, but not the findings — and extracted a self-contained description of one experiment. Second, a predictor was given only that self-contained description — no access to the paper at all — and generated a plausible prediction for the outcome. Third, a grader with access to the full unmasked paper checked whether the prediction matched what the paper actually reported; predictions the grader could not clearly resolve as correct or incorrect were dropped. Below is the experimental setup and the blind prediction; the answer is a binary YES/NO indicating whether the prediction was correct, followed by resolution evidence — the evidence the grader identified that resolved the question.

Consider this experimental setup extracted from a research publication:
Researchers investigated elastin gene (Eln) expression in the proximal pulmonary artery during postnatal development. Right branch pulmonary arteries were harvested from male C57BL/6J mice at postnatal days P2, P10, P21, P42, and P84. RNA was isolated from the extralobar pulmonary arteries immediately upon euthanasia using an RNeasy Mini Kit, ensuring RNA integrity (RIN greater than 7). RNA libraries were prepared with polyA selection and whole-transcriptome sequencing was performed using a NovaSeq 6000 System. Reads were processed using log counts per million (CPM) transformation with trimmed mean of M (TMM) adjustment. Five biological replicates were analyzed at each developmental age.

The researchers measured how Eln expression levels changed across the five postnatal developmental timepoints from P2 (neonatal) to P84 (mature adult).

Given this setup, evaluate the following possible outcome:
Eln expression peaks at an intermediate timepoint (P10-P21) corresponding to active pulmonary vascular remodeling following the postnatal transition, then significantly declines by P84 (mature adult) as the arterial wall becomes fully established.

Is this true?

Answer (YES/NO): YES